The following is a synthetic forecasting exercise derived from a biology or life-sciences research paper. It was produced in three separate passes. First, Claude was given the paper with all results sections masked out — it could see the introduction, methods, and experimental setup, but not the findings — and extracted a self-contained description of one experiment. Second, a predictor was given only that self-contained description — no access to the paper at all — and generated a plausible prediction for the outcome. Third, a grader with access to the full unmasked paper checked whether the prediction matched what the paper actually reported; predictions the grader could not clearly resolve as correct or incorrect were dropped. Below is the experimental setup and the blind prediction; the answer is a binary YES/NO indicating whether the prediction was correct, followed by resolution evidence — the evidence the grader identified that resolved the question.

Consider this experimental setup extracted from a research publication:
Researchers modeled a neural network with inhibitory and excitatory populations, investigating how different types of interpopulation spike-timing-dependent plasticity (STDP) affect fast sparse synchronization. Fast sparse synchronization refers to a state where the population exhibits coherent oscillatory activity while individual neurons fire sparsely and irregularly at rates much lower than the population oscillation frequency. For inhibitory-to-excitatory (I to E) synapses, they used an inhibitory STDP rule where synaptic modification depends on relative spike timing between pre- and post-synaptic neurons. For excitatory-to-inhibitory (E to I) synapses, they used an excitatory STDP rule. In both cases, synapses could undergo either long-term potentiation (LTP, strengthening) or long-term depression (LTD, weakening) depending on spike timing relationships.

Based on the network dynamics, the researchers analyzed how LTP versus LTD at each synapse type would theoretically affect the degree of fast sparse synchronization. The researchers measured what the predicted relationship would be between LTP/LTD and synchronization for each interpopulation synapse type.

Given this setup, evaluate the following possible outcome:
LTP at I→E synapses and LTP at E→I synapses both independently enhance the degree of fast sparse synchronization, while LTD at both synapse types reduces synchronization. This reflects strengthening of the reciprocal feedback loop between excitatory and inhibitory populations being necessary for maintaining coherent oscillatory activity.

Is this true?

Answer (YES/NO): NO